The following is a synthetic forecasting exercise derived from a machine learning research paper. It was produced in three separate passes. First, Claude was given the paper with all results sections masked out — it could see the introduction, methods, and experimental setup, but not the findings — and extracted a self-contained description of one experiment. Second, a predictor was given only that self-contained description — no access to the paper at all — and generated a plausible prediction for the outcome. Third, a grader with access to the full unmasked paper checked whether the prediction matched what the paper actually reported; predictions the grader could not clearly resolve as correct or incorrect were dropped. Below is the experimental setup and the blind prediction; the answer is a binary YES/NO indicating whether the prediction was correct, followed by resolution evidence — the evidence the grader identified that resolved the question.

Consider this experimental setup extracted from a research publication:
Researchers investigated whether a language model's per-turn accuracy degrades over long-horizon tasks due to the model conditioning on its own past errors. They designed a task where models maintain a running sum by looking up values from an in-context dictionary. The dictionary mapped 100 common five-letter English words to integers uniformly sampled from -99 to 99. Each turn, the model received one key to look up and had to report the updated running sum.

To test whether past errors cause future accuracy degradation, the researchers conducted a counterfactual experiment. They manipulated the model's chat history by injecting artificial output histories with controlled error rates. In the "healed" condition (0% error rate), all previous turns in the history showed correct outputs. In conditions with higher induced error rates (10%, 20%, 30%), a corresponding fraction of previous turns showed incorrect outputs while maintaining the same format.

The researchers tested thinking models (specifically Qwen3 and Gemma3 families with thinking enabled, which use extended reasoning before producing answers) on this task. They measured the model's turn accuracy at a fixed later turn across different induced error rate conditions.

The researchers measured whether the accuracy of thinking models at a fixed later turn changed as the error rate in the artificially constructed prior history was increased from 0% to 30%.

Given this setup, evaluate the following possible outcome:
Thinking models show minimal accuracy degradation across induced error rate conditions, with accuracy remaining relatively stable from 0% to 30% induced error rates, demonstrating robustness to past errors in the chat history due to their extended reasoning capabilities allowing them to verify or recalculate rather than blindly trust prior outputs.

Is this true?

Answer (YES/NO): YES